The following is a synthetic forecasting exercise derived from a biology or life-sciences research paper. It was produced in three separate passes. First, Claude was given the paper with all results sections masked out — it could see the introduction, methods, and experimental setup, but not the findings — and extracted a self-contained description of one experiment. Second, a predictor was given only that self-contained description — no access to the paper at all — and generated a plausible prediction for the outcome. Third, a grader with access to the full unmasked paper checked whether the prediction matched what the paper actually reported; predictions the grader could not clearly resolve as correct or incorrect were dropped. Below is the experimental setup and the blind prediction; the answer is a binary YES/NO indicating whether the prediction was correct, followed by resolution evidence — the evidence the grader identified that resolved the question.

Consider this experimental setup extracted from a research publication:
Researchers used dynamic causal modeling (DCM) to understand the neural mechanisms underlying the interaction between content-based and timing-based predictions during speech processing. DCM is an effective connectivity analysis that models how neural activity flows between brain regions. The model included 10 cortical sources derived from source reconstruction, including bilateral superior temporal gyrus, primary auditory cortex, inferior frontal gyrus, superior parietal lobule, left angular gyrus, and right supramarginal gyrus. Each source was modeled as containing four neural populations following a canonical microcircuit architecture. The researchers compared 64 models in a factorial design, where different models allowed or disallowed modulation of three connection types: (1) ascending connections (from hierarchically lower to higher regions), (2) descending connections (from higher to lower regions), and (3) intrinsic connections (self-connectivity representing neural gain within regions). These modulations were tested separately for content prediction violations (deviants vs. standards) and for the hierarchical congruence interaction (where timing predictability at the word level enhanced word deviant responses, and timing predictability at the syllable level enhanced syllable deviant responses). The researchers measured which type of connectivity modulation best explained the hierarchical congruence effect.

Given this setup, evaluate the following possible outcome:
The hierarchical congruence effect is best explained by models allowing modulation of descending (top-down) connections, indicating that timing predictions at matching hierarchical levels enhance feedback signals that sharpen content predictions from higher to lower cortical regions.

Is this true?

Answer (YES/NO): NO